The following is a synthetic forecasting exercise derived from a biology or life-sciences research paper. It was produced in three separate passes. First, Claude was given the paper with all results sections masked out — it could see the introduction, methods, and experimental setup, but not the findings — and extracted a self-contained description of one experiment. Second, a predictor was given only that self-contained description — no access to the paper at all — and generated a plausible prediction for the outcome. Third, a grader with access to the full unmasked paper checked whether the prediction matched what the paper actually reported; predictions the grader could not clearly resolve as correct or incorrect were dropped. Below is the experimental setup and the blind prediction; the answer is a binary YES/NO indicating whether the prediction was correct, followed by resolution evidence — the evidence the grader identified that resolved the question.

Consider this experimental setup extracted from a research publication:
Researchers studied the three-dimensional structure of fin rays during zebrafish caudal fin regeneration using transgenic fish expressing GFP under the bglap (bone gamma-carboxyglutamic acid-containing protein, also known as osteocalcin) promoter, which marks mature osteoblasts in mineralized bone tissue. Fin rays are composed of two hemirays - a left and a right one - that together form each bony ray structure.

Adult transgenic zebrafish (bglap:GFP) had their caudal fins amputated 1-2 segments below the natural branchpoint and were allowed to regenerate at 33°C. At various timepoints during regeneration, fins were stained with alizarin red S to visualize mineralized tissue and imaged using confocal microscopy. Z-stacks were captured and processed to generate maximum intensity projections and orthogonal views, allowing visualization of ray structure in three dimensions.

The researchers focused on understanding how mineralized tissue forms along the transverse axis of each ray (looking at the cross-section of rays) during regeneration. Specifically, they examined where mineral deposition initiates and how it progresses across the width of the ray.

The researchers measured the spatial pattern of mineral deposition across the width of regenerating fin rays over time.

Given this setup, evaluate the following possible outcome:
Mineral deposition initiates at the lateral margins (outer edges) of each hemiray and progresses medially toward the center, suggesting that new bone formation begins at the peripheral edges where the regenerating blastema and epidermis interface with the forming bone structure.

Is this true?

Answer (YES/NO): YES